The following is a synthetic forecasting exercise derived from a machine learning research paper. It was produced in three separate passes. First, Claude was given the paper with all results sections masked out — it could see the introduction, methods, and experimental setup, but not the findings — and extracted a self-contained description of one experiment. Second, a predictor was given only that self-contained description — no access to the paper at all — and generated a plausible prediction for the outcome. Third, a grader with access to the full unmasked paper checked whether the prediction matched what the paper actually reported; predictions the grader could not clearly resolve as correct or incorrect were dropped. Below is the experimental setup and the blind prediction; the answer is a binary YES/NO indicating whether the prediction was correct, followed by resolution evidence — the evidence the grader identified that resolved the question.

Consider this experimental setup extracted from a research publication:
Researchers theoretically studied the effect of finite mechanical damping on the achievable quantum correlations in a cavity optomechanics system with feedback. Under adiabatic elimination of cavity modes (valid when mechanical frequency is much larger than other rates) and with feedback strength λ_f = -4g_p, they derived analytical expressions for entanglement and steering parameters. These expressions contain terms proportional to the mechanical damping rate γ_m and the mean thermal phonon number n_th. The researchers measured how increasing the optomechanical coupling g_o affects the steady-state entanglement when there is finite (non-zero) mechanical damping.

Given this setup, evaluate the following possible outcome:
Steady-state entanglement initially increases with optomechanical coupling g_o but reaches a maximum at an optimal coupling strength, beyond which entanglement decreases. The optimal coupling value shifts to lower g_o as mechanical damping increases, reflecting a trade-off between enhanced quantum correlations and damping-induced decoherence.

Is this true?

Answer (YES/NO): NO